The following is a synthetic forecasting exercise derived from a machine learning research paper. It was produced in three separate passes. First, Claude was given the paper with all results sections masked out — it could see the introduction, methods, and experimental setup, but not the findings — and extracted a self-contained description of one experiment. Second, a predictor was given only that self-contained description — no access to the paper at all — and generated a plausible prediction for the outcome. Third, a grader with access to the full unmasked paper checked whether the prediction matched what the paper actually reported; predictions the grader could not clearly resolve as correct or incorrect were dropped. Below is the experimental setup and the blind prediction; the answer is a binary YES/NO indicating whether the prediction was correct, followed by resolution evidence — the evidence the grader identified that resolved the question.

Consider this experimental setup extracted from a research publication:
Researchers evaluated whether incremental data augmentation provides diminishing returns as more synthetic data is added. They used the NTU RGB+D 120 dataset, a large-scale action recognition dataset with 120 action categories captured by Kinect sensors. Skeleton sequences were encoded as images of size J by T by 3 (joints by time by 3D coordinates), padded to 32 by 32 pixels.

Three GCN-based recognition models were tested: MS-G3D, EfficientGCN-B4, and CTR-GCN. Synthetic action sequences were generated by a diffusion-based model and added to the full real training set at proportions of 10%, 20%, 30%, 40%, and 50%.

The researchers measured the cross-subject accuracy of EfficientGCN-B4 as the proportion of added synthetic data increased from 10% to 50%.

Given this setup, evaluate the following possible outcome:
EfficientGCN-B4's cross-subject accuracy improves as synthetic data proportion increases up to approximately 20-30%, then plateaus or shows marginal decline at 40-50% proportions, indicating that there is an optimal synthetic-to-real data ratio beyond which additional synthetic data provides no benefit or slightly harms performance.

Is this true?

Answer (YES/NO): YES